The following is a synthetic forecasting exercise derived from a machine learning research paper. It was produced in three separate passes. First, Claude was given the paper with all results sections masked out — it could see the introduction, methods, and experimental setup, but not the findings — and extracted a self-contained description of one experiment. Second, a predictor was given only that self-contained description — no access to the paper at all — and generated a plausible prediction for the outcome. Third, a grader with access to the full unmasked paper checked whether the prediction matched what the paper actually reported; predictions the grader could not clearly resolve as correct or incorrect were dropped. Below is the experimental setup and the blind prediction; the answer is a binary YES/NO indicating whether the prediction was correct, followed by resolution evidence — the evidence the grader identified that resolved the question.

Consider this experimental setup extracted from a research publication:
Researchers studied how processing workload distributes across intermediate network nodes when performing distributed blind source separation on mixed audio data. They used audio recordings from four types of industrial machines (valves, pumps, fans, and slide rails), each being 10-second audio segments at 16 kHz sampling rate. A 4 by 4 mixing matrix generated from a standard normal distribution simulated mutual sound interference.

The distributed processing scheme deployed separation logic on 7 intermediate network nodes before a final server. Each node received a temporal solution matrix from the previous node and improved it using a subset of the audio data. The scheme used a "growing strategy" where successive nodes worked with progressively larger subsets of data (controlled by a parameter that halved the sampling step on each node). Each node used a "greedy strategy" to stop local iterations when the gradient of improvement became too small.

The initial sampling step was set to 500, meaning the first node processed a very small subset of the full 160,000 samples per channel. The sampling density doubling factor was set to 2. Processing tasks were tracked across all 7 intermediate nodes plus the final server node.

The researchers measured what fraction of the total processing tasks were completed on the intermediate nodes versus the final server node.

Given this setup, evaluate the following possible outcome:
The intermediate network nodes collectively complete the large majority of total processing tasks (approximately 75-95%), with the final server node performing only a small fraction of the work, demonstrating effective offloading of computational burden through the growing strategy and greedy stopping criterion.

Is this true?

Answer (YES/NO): NO